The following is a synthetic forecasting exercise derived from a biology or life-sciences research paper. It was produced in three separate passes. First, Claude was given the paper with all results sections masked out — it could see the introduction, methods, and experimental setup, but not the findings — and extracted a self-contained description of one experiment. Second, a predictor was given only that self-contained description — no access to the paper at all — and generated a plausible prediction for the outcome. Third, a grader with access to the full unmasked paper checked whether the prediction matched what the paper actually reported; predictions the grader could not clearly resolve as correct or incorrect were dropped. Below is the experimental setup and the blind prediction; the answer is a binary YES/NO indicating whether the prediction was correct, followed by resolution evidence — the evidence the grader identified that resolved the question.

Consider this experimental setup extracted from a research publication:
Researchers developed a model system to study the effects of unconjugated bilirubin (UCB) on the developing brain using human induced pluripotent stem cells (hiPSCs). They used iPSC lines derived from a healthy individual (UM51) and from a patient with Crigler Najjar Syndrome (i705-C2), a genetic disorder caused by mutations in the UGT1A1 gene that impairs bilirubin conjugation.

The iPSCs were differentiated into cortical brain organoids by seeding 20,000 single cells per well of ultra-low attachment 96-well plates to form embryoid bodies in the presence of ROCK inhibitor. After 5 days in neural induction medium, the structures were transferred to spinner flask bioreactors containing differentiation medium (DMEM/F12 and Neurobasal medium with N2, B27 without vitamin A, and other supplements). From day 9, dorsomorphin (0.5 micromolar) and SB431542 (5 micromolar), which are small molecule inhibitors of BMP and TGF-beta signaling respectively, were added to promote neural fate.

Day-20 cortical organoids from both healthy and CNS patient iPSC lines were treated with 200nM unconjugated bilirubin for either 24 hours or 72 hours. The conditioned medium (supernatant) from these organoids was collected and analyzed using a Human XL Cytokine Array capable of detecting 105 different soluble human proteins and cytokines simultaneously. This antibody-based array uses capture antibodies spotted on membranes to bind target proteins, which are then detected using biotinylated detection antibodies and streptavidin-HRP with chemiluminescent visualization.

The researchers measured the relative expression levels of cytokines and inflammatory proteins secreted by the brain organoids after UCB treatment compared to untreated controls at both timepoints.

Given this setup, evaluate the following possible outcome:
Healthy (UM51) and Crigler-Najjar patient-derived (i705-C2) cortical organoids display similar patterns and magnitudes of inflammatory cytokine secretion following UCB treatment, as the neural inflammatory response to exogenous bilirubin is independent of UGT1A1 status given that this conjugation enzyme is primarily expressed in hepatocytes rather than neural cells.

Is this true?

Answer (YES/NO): NO